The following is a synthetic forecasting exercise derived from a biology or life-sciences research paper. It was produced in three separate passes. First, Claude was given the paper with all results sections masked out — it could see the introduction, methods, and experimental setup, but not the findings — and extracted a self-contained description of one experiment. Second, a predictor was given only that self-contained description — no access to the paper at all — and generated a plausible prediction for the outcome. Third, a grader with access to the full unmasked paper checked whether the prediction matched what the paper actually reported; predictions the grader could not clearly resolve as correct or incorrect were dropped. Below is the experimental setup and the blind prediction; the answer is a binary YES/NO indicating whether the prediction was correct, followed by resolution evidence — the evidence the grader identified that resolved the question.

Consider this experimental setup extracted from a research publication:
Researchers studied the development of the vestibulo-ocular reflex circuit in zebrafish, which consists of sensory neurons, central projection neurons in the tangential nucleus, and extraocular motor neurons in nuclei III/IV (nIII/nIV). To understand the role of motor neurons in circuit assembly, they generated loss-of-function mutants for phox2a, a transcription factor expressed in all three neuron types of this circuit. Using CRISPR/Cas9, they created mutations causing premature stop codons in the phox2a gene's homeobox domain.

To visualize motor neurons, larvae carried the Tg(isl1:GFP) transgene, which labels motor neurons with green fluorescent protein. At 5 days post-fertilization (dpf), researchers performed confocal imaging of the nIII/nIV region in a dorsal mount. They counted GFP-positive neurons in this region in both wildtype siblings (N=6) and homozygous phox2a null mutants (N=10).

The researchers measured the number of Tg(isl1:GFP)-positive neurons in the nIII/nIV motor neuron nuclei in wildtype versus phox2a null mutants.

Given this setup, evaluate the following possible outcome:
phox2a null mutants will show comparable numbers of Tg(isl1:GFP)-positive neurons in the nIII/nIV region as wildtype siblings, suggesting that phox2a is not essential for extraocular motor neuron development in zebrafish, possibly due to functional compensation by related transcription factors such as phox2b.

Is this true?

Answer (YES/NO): NO